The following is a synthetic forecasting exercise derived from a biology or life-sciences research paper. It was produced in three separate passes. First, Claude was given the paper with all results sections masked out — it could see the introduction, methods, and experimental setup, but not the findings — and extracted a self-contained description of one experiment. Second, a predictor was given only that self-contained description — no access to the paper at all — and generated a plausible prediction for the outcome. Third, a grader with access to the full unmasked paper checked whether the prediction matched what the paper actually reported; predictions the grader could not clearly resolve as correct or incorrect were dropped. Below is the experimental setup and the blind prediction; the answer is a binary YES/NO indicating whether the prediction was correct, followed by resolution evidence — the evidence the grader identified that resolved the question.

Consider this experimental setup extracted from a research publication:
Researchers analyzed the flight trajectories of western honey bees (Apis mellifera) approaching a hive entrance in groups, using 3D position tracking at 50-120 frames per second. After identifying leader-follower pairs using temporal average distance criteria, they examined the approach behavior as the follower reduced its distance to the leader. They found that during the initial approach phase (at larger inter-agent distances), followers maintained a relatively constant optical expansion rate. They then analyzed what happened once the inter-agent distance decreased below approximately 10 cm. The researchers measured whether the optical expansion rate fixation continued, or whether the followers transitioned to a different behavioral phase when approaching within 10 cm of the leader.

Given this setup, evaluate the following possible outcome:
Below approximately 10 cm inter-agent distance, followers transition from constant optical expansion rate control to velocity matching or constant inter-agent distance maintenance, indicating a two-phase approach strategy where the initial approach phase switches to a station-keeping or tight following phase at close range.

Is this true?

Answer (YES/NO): NO